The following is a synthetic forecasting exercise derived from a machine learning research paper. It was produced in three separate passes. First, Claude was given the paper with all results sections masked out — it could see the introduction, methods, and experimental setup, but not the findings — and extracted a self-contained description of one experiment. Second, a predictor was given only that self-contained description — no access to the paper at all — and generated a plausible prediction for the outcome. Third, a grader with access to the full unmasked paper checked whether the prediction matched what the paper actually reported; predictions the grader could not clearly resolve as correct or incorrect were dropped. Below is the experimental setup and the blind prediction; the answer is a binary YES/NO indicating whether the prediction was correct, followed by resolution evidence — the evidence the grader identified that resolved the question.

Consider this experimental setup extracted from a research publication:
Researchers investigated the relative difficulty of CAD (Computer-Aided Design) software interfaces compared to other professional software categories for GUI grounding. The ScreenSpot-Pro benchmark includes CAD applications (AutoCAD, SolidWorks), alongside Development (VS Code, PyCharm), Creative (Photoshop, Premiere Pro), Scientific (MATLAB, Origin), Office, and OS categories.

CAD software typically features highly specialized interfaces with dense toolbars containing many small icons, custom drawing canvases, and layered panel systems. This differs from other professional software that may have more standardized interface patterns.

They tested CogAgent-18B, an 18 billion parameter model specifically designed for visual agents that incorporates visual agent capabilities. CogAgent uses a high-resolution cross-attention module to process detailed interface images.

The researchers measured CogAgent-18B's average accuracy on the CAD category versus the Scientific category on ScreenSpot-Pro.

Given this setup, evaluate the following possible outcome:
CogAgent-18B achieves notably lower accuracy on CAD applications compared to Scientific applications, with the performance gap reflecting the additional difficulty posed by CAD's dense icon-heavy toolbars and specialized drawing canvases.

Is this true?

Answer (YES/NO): YES